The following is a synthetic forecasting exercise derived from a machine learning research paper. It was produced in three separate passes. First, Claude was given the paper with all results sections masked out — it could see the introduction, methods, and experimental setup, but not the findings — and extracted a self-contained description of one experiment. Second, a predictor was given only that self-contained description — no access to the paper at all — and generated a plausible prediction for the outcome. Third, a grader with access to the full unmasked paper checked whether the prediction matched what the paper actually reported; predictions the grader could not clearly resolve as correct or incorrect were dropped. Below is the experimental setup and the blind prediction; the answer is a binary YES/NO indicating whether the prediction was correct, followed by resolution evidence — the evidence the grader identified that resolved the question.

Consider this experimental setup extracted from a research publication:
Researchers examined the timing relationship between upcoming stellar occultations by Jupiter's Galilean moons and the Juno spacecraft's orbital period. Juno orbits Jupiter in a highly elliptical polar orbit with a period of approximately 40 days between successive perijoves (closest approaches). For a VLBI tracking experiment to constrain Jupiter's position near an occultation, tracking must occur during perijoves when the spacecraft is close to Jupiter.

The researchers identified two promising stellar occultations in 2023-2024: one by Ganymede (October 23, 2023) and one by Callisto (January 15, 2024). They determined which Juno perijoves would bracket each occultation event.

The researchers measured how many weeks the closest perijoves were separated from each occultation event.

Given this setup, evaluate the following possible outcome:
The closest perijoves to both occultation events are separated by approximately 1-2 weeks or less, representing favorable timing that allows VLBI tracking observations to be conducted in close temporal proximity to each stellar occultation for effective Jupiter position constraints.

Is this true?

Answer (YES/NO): NO